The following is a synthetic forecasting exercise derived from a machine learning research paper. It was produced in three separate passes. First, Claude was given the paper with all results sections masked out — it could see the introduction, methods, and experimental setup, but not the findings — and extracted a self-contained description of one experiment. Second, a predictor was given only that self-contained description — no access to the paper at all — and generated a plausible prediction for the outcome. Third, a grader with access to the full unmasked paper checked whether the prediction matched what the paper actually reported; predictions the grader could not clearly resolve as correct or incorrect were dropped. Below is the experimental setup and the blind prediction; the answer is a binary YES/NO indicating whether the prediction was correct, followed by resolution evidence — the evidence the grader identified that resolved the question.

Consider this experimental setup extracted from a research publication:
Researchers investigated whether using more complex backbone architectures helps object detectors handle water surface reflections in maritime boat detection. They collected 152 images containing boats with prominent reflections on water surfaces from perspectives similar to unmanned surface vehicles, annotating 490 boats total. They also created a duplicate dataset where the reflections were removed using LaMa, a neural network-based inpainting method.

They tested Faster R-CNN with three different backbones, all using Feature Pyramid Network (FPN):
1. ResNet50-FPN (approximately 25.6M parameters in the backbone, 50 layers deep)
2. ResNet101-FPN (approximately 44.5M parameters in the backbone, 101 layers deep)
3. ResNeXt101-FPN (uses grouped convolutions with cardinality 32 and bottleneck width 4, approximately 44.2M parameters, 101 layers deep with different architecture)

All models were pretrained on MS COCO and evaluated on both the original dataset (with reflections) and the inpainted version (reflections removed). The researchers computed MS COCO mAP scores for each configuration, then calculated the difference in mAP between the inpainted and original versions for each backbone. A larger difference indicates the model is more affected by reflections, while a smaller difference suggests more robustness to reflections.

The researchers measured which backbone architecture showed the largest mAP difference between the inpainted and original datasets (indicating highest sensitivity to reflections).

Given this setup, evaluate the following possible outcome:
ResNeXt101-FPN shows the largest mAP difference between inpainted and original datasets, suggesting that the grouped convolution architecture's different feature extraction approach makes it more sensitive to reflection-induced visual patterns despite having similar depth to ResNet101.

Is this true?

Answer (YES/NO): NO